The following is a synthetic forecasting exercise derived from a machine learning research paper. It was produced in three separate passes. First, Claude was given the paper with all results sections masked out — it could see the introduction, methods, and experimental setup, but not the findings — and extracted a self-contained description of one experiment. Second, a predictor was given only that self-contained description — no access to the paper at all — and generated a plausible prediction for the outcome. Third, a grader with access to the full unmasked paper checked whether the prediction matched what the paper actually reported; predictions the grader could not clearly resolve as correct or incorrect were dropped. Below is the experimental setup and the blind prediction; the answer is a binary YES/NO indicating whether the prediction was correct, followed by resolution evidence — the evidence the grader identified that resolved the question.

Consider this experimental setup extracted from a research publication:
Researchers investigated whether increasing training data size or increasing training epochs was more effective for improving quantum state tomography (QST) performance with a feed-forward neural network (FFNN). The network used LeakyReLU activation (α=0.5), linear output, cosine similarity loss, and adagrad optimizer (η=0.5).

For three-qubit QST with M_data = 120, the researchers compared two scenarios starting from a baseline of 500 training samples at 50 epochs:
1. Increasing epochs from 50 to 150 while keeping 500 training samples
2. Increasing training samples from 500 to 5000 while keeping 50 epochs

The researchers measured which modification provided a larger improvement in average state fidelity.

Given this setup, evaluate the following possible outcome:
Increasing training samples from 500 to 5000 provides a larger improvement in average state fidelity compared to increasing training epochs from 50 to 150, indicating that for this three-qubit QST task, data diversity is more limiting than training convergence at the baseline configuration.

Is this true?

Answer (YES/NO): YES